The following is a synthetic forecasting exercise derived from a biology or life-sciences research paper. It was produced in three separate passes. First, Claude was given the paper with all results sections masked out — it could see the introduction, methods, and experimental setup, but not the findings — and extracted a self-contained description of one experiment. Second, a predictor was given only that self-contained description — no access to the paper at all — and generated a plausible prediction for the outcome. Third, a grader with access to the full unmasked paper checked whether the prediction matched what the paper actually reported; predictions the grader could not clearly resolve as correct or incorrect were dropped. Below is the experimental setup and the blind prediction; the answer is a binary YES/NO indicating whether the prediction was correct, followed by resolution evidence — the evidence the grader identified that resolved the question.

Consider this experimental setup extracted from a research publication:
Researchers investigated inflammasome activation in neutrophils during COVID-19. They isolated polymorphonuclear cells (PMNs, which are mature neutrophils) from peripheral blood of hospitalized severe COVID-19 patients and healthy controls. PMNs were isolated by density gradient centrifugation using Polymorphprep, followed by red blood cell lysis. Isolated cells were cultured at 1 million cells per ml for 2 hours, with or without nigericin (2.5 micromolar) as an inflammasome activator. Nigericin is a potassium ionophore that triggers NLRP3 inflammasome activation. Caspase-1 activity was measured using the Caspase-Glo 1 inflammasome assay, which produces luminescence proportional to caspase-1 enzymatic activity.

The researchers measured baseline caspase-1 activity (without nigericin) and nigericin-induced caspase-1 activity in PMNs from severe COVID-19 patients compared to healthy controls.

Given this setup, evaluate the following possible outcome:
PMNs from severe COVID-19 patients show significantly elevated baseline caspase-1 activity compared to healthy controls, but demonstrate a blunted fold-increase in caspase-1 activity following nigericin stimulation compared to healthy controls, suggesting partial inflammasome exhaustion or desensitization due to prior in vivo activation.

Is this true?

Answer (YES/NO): NO